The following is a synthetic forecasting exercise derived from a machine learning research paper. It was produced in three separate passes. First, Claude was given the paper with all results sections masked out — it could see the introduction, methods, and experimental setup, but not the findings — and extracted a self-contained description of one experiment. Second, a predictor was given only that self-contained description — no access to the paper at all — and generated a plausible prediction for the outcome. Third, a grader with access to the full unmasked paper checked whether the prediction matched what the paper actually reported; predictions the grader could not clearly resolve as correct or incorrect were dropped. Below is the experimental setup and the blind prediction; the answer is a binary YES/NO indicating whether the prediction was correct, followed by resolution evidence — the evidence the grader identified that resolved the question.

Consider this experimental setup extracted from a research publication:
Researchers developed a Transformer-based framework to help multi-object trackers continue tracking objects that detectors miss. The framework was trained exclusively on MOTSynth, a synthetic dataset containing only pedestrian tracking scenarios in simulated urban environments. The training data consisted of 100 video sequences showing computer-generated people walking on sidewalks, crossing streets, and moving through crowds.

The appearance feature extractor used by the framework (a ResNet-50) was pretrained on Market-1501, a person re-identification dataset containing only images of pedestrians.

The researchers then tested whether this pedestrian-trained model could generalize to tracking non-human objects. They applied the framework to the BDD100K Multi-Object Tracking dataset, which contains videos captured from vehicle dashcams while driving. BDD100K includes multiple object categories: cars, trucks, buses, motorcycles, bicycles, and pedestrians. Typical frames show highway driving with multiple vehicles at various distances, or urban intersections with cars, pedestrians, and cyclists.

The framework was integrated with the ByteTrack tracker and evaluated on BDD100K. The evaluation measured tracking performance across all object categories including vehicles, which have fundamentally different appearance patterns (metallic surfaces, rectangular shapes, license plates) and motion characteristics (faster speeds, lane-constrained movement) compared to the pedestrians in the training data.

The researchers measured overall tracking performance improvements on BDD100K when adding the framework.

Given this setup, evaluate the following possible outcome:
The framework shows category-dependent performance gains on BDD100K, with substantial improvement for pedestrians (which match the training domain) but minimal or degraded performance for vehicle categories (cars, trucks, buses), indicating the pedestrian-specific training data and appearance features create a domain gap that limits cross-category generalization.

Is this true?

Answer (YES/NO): NO